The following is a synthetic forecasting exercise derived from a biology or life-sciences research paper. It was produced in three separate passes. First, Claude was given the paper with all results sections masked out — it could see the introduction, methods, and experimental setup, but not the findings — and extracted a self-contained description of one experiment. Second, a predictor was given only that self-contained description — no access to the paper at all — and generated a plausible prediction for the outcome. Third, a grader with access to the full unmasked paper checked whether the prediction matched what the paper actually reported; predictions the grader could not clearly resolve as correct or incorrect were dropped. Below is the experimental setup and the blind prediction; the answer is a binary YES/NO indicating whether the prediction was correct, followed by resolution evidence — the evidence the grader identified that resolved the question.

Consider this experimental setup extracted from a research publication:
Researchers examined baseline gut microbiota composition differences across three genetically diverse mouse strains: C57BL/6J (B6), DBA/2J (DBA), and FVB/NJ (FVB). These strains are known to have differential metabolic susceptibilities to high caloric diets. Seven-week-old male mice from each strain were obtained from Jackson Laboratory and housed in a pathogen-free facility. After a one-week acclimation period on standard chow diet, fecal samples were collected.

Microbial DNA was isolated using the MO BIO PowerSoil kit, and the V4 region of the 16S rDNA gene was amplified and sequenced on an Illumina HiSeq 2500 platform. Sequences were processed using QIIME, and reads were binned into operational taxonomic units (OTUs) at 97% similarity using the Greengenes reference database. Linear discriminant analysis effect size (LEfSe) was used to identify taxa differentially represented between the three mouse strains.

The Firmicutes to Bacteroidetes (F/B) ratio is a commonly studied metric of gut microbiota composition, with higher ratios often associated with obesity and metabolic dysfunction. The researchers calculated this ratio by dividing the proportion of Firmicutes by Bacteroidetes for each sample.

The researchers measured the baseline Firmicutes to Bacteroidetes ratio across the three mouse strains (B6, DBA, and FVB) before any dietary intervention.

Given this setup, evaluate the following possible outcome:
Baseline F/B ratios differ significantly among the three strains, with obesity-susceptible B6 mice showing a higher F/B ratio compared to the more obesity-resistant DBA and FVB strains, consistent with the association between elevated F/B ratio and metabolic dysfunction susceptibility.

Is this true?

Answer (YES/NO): NO